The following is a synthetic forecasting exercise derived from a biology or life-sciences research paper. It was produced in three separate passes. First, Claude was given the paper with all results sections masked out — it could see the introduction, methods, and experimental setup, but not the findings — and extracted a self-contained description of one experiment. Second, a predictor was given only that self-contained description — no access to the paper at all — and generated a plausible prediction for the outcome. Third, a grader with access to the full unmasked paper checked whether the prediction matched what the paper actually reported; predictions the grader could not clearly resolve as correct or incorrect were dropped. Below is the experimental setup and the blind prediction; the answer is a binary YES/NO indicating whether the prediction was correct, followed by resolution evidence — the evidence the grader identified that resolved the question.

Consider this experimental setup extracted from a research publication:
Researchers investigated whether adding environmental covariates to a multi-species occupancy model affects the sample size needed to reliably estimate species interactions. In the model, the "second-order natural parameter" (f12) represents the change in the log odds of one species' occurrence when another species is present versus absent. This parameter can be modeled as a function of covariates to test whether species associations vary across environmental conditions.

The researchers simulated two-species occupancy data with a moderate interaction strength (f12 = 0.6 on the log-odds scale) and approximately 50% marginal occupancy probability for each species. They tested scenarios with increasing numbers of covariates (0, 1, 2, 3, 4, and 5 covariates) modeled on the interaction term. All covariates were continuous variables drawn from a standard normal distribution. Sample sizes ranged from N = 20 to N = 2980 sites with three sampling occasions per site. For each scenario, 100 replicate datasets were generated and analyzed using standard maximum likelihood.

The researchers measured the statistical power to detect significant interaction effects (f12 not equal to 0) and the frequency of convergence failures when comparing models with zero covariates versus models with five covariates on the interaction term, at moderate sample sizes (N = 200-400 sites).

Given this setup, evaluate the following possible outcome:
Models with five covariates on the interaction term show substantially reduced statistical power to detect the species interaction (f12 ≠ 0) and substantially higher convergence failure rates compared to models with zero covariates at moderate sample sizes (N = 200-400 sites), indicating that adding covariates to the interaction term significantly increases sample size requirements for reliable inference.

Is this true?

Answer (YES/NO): NO